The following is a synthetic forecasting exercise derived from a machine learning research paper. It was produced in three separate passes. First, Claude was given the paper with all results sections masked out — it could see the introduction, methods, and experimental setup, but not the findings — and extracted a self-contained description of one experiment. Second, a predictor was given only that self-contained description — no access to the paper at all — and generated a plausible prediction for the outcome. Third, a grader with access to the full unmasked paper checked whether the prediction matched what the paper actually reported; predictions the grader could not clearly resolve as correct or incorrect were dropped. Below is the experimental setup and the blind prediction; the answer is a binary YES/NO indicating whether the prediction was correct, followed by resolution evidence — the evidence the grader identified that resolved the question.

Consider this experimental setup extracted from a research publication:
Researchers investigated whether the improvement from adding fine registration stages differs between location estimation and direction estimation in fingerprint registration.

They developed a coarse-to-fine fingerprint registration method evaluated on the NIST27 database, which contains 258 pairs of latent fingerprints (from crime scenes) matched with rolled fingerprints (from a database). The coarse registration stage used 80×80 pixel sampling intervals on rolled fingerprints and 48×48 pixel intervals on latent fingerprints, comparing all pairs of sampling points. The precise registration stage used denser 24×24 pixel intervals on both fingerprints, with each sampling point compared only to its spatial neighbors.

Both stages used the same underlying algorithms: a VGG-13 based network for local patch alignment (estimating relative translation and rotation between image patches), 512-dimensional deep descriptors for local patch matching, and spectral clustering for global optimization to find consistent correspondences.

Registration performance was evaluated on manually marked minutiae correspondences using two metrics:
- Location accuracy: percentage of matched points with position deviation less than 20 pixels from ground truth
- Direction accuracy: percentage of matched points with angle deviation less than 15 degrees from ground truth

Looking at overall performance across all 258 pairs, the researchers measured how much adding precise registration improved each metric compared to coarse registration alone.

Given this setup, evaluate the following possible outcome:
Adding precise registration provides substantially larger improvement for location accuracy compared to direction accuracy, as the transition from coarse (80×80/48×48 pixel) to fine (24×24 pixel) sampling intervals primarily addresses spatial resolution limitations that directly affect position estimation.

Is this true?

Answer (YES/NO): YES